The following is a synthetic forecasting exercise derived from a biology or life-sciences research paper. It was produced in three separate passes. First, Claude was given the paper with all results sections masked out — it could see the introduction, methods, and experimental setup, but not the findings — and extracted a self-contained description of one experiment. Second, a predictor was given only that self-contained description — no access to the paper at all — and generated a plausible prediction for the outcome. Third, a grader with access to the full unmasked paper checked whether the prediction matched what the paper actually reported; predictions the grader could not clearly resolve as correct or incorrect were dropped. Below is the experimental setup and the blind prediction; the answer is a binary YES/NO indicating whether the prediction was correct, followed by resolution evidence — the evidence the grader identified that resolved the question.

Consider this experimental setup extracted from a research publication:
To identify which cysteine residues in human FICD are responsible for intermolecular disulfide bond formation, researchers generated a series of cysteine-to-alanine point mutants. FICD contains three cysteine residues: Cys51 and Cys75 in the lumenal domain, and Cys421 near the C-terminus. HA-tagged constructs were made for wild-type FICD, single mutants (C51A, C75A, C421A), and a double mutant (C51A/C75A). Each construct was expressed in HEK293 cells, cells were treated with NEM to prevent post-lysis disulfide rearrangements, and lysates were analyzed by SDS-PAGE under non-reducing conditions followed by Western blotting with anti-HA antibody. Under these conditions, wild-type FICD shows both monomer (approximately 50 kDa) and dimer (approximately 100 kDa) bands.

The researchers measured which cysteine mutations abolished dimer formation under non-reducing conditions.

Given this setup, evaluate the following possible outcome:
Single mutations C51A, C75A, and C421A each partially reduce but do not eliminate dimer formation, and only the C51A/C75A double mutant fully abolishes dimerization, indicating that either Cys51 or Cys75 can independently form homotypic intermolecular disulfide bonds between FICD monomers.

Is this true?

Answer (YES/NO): NO